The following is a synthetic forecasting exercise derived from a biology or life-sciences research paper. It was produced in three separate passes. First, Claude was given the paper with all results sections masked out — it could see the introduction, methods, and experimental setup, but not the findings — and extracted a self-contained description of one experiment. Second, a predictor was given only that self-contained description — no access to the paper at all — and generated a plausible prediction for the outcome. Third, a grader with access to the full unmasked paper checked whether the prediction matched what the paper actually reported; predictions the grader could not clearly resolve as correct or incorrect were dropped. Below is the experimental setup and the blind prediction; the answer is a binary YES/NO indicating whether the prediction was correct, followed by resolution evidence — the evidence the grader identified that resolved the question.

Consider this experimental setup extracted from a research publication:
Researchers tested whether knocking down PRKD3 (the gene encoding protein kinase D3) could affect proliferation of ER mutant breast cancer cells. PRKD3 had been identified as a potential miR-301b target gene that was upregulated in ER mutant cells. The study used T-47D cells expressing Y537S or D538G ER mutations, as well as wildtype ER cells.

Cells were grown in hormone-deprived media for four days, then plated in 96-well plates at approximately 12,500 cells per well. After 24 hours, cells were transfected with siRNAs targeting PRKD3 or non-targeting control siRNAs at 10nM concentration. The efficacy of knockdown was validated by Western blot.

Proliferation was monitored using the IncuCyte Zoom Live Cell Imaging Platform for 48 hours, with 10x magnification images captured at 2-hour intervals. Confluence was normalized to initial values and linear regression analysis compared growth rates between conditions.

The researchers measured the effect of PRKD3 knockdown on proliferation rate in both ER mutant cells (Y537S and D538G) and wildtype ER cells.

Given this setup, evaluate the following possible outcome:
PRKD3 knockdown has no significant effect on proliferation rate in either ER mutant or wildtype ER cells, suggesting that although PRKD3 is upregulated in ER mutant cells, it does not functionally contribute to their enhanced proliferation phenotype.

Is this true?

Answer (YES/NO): NO